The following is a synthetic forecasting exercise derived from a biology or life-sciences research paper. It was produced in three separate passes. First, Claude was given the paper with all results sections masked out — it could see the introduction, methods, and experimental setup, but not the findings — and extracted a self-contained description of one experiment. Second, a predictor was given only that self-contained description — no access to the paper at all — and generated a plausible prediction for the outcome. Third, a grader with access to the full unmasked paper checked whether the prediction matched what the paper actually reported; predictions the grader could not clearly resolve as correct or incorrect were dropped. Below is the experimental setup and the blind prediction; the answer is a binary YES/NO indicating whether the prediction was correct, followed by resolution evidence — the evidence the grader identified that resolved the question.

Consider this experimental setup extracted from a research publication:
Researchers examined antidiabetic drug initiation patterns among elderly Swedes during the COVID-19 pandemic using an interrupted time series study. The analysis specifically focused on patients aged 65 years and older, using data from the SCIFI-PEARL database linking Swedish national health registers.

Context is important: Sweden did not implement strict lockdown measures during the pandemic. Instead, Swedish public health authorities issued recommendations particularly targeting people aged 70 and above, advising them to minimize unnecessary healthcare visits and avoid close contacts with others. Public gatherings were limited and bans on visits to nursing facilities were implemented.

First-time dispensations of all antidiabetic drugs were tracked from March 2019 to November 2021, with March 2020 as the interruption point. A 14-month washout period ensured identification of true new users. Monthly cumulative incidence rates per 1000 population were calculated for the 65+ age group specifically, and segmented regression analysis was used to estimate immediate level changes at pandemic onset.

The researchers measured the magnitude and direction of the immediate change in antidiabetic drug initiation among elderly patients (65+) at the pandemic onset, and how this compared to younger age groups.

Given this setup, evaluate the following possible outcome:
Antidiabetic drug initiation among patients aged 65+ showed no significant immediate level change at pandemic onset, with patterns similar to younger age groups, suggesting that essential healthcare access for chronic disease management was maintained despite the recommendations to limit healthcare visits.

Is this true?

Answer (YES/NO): NO